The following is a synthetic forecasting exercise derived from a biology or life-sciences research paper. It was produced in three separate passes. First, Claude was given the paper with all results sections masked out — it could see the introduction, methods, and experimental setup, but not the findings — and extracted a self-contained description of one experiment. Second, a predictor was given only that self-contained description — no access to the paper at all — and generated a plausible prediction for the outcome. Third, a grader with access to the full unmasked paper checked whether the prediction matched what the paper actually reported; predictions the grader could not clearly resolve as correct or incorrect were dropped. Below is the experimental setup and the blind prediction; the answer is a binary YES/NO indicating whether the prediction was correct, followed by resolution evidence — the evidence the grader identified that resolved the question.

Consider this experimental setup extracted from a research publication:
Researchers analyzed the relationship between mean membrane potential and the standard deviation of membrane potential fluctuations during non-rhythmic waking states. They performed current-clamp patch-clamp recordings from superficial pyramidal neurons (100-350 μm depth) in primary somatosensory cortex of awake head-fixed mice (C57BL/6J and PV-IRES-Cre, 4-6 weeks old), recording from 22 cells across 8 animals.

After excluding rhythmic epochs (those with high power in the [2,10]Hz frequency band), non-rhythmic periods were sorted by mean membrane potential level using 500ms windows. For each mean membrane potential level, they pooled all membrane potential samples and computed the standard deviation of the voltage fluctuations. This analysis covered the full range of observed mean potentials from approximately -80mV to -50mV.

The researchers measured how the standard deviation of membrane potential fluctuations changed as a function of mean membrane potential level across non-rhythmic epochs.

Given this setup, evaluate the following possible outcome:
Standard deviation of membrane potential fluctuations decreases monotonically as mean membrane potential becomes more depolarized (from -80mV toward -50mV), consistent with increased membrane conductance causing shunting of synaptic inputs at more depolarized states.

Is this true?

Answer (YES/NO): NO